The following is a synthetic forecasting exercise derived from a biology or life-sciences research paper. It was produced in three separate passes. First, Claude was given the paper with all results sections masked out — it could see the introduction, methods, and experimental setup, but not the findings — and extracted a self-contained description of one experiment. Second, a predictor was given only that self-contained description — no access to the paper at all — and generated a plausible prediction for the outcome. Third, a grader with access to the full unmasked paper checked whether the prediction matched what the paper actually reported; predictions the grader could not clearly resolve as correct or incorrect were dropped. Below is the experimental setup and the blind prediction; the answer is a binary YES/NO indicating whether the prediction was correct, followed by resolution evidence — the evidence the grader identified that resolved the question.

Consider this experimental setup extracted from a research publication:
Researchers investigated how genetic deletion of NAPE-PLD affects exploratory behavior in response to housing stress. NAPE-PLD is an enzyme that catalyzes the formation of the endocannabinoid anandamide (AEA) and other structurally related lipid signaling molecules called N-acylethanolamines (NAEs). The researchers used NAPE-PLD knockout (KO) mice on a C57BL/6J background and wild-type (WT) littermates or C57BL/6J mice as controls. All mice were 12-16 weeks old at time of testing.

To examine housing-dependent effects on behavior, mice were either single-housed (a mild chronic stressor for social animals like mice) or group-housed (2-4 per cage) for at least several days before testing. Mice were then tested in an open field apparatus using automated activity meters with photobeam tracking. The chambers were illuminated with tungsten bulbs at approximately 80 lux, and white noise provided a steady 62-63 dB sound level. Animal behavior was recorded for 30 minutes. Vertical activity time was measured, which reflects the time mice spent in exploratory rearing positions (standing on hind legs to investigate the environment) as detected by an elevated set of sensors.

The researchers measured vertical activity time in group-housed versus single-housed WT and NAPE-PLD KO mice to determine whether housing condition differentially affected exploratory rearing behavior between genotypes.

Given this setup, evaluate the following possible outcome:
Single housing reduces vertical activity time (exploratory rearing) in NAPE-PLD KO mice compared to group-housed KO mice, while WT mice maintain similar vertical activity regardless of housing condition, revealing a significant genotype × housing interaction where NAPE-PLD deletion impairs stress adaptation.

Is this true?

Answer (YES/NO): NO